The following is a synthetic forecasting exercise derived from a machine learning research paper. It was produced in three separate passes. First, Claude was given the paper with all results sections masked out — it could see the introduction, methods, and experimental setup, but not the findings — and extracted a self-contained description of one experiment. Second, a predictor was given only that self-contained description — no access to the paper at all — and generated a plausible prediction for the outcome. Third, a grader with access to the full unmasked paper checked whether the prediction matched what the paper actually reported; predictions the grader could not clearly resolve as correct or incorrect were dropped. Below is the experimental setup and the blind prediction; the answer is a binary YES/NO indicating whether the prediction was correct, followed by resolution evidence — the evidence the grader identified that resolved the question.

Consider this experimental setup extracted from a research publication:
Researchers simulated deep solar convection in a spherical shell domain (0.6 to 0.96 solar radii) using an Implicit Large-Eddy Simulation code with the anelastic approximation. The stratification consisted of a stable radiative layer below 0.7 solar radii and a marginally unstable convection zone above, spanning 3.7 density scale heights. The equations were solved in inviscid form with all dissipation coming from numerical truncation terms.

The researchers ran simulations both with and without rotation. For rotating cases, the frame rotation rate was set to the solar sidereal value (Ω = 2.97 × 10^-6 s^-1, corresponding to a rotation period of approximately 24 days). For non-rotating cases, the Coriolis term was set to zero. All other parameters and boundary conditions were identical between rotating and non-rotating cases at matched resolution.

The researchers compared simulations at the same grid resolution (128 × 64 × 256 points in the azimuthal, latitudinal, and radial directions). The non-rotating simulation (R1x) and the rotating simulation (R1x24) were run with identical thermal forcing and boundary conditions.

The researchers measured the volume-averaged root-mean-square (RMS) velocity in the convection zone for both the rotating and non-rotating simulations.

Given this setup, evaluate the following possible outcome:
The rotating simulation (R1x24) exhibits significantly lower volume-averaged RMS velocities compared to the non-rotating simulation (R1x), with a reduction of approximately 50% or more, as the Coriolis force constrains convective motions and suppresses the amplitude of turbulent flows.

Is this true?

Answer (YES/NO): NO